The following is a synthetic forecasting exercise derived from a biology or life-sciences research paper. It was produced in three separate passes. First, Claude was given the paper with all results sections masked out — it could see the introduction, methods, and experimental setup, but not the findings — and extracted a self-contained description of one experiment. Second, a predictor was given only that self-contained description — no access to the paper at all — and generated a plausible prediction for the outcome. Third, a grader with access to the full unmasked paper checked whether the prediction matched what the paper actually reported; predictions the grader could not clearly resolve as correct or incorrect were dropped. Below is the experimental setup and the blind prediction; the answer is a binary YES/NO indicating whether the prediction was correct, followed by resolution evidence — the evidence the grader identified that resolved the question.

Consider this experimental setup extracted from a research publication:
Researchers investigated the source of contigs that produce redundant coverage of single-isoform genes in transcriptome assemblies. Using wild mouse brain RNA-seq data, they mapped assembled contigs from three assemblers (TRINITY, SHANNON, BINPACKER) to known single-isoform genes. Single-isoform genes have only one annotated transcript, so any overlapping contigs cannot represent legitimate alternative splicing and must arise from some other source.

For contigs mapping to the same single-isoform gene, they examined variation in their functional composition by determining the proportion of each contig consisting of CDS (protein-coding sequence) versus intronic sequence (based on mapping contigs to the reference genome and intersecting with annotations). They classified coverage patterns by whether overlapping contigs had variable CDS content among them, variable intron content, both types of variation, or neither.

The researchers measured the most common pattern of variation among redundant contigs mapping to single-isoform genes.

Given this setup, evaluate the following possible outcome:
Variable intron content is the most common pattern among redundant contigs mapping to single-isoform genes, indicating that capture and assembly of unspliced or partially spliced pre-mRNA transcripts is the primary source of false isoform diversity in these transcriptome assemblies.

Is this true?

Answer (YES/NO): YES